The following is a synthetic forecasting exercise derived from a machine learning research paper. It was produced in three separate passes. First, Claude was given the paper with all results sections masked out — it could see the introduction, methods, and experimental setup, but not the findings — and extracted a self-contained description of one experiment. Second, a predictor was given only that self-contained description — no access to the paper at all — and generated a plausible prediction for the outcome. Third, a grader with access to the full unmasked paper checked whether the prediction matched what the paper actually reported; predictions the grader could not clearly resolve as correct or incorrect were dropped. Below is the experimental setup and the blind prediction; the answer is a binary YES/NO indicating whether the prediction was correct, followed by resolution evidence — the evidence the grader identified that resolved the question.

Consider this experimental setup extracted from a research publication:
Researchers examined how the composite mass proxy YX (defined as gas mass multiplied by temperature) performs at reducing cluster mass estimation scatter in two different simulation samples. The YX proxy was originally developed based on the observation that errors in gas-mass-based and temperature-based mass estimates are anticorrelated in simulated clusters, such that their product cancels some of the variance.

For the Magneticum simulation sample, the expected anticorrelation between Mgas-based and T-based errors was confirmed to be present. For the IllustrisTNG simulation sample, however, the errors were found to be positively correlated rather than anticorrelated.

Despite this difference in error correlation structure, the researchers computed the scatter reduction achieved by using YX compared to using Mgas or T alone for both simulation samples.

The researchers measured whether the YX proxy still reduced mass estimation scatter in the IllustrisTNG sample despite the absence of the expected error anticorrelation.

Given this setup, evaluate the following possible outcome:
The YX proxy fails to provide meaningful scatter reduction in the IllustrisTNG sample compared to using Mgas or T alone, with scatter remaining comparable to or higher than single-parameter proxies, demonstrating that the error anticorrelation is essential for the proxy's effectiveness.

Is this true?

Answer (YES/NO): NO